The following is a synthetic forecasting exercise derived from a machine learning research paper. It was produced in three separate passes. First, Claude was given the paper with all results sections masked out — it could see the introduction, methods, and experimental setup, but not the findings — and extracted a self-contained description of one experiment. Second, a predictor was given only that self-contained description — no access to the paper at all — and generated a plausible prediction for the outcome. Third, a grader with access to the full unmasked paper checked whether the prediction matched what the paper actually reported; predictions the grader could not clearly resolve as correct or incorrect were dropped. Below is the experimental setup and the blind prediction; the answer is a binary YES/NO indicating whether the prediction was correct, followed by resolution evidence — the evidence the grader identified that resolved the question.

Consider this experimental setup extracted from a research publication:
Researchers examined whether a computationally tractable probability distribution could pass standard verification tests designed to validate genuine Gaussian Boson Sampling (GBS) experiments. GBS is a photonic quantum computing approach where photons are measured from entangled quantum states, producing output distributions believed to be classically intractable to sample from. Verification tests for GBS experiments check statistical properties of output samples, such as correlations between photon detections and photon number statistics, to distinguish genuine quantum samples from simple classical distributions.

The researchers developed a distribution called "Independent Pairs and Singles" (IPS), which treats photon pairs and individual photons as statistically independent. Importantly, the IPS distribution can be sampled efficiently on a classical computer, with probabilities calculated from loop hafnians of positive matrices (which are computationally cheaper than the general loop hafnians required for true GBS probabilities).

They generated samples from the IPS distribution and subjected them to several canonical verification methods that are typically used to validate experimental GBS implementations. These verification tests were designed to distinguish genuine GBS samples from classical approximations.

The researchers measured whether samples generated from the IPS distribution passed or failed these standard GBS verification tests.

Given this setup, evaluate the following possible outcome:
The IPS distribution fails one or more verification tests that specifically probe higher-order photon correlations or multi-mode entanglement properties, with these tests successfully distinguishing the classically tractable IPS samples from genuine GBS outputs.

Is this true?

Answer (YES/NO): NO